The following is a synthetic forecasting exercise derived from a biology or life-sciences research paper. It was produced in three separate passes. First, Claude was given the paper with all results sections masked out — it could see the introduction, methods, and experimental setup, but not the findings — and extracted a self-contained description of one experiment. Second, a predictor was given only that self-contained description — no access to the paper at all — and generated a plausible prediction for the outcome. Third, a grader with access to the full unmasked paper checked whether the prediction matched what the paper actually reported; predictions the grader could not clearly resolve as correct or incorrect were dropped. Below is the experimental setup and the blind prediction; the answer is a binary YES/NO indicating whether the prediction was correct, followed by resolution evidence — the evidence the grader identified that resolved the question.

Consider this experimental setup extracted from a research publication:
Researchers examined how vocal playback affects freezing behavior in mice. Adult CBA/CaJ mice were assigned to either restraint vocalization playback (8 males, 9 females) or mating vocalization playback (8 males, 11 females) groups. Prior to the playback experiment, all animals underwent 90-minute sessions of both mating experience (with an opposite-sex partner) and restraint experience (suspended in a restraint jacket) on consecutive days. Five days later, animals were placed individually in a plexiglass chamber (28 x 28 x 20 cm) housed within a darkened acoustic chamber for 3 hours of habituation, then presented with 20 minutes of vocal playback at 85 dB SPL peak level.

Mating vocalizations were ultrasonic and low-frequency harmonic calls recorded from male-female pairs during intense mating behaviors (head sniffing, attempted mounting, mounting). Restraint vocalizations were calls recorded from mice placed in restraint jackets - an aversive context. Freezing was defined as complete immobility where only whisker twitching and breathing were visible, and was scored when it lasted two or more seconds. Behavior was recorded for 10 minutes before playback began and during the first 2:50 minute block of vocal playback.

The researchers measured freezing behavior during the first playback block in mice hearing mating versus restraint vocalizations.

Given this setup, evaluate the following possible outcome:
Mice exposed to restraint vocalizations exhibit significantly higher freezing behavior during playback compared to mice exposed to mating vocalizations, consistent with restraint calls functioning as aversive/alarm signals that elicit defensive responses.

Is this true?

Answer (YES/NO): NO